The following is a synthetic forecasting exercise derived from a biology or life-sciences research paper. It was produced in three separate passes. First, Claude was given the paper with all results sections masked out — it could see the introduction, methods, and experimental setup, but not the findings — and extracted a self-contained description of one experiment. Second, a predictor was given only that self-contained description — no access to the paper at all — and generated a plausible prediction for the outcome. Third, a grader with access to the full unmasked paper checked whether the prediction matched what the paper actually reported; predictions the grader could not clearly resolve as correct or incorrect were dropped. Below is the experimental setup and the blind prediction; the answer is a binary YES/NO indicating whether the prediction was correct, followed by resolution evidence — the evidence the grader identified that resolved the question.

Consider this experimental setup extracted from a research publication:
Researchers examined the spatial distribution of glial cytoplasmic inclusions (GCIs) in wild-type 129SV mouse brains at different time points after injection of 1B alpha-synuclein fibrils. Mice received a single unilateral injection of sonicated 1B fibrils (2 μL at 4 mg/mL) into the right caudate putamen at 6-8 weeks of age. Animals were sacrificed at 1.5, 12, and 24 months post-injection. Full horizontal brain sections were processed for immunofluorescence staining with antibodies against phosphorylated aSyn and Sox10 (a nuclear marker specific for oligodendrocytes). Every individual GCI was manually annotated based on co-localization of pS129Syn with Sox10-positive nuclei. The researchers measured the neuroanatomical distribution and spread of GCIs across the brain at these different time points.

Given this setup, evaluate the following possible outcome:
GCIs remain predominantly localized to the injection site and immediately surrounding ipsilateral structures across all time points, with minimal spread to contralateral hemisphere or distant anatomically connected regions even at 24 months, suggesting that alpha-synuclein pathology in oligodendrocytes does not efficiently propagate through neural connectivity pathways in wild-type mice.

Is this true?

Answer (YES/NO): NO